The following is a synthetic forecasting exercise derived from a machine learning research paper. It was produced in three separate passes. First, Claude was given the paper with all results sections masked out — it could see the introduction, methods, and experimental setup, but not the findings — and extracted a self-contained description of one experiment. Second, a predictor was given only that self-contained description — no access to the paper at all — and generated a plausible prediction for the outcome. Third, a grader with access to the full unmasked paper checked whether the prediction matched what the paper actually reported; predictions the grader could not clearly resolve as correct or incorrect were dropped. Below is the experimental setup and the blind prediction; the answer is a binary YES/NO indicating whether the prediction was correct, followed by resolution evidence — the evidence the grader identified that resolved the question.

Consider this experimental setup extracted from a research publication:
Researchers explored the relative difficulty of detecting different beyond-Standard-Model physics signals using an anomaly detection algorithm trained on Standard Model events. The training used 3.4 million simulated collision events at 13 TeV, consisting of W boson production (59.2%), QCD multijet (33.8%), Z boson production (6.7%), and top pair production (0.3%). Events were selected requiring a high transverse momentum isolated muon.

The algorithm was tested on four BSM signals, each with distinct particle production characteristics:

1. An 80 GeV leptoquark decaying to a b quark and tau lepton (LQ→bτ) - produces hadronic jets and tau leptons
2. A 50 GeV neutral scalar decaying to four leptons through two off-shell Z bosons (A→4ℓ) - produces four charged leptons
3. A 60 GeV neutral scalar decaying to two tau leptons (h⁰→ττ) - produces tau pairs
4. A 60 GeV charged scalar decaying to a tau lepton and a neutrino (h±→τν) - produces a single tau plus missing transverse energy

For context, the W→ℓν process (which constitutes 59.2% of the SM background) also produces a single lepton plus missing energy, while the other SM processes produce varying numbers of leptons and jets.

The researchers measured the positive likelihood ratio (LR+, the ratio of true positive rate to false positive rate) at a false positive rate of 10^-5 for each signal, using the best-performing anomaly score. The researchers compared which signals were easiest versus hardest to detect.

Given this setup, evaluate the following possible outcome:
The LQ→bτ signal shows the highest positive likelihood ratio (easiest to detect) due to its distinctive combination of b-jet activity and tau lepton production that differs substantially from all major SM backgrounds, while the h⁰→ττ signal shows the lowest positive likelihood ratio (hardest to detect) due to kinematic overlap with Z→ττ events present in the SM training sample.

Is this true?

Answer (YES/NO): NO